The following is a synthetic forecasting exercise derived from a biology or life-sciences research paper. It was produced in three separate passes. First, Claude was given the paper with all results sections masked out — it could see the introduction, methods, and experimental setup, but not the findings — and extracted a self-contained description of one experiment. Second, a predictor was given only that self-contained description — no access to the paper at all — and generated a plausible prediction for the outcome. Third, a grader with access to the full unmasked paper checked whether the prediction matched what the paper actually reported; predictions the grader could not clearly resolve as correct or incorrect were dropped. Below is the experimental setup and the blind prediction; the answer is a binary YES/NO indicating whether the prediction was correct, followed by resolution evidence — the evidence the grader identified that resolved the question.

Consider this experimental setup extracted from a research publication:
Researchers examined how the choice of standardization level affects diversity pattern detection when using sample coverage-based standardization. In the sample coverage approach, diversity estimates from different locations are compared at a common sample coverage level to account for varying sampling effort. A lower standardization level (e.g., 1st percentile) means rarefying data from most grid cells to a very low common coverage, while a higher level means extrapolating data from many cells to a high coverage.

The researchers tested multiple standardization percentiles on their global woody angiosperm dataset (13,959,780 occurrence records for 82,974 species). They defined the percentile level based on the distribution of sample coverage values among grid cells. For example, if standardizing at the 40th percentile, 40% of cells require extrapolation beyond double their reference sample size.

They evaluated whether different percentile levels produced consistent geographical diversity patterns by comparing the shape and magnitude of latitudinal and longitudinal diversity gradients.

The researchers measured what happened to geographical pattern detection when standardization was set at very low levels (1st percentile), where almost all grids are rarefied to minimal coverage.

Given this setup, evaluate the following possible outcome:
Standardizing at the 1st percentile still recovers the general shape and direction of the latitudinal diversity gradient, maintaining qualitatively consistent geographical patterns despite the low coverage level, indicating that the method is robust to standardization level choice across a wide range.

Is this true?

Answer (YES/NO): NO